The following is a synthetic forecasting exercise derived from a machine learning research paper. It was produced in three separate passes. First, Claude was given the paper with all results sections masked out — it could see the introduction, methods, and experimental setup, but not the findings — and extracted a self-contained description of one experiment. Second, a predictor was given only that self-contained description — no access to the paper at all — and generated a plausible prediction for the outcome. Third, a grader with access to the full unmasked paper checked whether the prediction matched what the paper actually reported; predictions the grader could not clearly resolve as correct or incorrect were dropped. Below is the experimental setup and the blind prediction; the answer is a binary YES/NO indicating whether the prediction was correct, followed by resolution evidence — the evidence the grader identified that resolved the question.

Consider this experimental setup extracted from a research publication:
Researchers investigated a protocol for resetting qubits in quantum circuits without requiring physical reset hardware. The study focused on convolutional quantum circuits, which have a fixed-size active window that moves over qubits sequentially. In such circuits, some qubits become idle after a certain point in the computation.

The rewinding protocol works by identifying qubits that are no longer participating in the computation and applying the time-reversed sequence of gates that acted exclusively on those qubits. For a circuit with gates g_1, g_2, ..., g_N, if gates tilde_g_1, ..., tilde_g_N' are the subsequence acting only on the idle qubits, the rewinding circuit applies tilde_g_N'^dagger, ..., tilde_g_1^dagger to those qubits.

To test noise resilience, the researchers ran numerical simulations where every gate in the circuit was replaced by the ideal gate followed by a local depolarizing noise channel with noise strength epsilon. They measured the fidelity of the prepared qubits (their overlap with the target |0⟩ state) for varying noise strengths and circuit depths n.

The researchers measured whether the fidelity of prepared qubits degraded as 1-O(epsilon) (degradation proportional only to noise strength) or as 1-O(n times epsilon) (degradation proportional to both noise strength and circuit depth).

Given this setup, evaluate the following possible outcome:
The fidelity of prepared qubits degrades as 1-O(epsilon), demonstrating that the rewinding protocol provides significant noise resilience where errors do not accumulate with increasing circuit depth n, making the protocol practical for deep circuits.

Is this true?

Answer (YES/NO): YES